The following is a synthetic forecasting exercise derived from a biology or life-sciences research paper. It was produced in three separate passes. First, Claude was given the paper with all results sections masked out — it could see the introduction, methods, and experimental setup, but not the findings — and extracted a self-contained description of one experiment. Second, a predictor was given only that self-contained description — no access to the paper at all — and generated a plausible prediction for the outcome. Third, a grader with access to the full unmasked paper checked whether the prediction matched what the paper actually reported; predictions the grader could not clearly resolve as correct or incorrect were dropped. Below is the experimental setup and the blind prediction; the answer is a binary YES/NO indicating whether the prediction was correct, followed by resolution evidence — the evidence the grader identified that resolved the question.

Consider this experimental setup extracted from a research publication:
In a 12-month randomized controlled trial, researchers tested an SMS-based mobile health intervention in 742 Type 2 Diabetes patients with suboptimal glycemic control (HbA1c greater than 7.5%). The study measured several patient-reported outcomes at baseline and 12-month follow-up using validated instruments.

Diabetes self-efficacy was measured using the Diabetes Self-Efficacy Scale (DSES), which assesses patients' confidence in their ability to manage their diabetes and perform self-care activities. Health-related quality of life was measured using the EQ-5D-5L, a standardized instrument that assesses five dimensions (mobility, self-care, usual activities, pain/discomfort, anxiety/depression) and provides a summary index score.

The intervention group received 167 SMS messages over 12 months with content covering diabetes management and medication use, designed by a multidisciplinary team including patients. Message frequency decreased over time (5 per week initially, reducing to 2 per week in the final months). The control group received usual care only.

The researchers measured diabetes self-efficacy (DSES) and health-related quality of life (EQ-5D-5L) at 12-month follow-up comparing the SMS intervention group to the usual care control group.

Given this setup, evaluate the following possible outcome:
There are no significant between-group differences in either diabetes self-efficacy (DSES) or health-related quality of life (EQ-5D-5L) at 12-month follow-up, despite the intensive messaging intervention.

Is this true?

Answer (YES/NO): NO